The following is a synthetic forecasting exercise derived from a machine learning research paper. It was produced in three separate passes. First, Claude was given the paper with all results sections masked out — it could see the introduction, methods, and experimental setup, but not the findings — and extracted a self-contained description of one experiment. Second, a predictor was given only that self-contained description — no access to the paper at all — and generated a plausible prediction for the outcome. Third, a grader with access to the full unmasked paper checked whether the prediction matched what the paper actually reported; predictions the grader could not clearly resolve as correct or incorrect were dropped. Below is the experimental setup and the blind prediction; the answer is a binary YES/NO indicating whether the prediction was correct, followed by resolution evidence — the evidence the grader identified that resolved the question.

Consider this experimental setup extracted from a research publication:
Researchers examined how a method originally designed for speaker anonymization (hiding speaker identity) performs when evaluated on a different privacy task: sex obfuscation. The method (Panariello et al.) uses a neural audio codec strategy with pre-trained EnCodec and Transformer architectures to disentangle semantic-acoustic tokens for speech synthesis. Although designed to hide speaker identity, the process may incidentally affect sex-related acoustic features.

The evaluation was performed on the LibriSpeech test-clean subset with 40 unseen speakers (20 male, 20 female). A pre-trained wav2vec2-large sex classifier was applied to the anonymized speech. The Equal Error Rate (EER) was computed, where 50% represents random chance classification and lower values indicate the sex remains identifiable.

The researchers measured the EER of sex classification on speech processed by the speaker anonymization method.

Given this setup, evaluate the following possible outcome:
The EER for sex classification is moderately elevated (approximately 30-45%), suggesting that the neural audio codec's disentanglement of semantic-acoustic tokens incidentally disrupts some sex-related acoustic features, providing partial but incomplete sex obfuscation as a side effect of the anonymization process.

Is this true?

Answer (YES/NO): NO